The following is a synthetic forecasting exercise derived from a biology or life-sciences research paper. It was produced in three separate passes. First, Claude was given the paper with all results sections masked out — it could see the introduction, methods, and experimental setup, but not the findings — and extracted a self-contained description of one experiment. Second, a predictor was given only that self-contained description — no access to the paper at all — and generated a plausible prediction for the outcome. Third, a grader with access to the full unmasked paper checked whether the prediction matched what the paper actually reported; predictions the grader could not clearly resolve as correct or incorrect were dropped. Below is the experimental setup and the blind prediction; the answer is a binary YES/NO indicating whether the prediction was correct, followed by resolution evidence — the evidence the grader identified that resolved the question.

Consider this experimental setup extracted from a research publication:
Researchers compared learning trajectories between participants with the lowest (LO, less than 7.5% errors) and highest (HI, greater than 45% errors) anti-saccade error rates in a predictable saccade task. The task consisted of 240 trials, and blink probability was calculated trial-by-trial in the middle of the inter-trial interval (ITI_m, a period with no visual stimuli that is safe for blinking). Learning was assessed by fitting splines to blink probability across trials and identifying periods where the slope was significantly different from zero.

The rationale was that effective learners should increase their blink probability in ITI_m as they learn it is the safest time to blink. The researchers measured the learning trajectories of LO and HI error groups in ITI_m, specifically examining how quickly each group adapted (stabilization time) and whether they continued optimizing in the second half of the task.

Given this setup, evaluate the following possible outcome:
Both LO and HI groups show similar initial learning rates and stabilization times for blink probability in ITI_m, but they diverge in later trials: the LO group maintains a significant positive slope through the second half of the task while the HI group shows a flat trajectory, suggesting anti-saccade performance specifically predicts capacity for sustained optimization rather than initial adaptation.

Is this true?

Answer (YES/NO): NO